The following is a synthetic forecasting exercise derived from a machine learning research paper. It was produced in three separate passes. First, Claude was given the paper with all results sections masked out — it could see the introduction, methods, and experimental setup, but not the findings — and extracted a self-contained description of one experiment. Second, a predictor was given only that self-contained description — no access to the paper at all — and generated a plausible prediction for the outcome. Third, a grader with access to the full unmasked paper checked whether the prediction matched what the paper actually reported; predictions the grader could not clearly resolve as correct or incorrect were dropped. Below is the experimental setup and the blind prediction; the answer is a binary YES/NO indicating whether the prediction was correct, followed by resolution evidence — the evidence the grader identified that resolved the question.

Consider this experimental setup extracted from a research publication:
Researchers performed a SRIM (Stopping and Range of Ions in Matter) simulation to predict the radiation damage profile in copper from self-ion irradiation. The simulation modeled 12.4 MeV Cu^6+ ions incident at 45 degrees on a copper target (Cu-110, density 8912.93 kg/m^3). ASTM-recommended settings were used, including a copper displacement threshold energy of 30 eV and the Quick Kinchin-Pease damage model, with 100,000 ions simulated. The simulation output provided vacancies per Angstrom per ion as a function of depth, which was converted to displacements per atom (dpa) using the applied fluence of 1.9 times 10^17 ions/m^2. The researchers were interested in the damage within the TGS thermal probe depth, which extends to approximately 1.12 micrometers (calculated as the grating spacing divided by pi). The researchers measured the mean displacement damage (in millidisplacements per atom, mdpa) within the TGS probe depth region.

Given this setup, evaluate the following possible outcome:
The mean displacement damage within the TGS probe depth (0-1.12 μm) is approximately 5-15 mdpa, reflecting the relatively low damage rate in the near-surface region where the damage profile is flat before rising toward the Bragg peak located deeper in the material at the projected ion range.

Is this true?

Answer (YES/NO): NO